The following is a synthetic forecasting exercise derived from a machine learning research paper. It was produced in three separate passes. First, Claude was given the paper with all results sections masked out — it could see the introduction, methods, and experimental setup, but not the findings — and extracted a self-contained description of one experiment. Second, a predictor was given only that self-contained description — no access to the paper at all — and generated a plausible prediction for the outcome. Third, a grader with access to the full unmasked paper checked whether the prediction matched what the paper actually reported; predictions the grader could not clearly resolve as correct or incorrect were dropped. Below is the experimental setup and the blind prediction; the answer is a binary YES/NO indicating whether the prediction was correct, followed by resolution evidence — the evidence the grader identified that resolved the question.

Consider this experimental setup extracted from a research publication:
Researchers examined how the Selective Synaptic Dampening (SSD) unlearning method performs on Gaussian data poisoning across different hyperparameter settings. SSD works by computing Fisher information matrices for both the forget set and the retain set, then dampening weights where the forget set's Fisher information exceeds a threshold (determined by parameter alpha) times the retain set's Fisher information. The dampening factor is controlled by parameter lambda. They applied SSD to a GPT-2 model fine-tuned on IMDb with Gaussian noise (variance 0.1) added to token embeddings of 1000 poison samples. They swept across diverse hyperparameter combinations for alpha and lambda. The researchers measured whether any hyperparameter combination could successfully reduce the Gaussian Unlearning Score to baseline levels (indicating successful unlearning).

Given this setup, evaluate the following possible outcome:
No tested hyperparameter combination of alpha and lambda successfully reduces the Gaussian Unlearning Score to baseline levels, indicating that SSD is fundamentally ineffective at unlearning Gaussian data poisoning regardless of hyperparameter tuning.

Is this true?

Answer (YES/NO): YES